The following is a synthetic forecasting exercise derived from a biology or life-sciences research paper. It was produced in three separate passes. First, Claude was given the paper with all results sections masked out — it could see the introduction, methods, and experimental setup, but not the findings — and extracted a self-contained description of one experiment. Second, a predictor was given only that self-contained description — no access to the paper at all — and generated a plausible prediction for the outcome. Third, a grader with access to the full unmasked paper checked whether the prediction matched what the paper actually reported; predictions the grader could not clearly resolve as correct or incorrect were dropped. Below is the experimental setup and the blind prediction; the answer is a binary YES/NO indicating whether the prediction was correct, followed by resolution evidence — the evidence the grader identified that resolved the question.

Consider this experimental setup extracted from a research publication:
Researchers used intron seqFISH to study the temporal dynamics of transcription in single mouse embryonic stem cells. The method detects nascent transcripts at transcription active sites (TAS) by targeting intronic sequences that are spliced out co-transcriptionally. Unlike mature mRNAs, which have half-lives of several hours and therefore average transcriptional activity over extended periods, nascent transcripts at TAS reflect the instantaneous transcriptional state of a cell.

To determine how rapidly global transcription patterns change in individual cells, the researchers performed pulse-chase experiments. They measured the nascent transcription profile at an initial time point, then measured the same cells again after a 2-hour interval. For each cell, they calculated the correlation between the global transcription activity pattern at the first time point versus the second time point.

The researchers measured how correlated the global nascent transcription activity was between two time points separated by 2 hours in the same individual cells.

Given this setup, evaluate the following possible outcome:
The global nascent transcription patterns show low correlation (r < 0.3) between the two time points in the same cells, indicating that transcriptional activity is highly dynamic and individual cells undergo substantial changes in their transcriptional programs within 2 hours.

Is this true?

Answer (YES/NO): NO